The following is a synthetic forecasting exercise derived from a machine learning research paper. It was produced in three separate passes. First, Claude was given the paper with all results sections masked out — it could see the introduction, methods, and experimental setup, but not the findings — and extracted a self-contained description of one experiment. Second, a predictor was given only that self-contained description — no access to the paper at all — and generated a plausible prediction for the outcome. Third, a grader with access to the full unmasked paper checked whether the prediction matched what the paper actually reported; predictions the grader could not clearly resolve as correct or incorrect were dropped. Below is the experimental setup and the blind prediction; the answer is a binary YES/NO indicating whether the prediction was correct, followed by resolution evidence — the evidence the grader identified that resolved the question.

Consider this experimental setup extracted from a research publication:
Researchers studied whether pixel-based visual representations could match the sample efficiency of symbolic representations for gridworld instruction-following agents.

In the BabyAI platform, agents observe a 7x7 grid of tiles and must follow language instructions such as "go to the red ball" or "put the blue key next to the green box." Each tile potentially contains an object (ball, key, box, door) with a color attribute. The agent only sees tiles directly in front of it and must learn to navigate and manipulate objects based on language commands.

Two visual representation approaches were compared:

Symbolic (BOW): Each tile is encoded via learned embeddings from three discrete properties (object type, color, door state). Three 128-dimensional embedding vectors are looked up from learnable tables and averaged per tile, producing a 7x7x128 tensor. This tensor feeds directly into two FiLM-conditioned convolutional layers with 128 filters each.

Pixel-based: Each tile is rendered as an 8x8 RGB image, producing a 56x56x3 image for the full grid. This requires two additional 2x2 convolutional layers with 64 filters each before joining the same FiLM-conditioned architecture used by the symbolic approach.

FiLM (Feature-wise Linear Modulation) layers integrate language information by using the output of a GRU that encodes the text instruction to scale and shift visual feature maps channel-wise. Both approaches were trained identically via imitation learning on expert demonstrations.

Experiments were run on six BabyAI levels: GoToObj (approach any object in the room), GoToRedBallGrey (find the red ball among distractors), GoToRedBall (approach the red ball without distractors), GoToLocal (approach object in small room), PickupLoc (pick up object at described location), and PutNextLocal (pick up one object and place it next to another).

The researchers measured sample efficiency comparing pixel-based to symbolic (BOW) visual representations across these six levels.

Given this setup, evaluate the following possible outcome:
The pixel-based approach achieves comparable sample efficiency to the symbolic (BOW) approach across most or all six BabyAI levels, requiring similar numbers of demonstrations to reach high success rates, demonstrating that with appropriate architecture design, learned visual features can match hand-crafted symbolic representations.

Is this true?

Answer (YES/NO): YES